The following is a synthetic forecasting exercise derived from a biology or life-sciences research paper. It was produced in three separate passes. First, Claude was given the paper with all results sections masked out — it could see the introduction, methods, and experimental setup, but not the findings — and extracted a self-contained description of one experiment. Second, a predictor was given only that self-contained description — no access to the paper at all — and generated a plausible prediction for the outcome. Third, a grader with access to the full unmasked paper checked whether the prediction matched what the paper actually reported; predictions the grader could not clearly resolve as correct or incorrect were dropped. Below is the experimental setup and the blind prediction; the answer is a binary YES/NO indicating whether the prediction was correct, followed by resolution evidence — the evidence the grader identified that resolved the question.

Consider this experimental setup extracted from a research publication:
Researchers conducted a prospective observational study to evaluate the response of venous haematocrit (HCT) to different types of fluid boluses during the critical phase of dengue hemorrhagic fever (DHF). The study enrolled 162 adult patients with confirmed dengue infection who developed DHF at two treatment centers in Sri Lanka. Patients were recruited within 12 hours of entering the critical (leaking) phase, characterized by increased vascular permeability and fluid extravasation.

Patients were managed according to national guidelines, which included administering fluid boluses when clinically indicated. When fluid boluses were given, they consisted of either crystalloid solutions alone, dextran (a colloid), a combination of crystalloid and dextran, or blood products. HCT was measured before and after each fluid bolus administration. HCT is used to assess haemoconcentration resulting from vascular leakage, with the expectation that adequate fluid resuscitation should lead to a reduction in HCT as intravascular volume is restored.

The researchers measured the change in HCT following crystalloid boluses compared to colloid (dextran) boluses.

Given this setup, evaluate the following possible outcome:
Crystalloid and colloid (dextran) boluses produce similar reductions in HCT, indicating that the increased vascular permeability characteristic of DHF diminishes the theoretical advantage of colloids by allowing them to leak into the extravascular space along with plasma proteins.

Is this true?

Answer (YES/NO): NO